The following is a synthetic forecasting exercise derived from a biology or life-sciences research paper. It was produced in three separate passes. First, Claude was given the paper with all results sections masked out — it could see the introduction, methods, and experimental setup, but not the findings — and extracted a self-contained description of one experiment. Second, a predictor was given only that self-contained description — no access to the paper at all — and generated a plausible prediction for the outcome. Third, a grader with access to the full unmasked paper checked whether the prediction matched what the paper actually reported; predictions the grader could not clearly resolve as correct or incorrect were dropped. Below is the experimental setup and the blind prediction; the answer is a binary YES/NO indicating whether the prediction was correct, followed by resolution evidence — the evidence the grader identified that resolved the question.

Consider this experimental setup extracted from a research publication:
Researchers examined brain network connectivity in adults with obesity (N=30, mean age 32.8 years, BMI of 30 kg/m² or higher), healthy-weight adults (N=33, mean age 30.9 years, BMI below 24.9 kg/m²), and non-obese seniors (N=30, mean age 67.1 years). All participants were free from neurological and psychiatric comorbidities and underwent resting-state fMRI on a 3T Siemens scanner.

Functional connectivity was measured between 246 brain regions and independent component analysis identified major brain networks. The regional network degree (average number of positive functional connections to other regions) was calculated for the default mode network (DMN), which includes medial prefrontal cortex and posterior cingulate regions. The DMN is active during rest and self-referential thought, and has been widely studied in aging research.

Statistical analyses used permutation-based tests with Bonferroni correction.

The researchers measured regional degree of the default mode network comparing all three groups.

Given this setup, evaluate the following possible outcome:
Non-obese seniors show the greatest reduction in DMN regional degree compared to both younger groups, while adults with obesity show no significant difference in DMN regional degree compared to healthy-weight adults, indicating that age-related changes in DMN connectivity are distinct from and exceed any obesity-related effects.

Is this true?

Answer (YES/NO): NO